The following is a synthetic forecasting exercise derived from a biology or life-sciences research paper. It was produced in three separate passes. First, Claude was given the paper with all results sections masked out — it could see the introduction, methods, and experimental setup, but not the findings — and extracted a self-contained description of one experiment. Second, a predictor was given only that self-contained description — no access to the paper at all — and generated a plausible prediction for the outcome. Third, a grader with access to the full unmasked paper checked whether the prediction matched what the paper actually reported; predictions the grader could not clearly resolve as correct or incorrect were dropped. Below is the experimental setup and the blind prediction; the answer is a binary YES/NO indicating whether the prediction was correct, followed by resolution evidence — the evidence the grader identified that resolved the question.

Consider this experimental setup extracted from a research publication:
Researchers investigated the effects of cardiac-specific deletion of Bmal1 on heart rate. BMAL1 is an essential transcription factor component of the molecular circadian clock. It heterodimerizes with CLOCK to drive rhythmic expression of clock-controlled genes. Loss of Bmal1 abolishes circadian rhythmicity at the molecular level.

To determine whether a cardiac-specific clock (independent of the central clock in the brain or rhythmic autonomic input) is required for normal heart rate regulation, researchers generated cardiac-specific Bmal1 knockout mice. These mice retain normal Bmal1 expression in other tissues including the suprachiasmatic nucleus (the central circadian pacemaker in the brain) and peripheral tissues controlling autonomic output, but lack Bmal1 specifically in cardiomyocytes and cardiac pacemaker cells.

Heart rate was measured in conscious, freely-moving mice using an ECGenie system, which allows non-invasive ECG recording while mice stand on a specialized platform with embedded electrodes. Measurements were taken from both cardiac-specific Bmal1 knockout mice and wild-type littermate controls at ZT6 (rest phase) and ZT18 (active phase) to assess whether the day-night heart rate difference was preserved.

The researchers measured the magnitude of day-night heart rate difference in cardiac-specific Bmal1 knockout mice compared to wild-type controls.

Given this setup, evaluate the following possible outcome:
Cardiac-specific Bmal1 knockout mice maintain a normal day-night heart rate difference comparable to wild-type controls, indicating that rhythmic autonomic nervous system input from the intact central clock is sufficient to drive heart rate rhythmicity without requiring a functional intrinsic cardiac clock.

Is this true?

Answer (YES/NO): NO